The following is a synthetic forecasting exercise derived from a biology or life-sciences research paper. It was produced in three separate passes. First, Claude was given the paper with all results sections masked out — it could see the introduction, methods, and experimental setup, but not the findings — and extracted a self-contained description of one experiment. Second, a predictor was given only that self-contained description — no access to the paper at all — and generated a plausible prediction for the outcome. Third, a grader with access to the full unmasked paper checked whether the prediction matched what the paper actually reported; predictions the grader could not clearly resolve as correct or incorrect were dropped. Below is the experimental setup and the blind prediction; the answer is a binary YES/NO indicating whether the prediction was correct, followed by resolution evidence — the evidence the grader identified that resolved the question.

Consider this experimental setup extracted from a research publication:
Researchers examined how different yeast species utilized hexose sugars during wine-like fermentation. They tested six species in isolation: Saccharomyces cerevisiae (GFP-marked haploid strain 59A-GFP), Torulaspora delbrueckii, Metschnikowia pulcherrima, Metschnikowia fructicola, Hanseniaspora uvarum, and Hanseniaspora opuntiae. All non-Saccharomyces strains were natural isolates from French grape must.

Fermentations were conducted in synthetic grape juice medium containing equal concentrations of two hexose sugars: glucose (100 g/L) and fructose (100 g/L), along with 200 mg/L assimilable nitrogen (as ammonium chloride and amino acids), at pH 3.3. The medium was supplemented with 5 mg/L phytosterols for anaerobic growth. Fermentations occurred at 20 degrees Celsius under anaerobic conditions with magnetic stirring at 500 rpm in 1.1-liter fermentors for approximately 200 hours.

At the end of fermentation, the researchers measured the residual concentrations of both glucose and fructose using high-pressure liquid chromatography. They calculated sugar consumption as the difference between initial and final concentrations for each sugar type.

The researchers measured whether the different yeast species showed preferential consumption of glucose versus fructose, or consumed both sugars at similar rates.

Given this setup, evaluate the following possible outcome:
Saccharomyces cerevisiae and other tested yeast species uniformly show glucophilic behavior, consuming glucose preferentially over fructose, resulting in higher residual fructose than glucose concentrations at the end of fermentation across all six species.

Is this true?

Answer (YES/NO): NO